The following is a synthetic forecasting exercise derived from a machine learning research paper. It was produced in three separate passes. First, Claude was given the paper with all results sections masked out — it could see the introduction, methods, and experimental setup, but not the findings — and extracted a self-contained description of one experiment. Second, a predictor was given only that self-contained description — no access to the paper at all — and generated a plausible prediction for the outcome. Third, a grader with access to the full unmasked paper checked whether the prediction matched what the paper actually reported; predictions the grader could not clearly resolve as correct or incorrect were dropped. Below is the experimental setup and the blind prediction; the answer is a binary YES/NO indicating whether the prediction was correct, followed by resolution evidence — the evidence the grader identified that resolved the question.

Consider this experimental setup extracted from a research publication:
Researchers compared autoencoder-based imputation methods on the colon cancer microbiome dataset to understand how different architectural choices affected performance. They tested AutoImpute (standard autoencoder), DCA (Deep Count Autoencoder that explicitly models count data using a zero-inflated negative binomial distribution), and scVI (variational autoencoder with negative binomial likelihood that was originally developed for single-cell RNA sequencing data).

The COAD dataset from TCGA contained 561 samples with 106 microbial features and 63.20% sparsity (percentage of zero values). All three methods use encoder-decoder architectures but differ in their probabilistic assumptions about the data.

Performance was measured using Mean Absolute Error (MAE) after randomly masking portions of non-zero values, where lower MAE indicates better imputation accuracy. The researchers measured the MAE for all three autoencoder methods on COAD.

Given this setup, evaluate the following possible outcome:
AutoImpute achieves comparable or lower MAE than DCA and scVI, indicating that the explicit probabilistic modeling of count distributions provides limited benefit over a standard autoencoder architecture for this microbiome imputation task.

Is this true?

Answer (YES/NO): NO